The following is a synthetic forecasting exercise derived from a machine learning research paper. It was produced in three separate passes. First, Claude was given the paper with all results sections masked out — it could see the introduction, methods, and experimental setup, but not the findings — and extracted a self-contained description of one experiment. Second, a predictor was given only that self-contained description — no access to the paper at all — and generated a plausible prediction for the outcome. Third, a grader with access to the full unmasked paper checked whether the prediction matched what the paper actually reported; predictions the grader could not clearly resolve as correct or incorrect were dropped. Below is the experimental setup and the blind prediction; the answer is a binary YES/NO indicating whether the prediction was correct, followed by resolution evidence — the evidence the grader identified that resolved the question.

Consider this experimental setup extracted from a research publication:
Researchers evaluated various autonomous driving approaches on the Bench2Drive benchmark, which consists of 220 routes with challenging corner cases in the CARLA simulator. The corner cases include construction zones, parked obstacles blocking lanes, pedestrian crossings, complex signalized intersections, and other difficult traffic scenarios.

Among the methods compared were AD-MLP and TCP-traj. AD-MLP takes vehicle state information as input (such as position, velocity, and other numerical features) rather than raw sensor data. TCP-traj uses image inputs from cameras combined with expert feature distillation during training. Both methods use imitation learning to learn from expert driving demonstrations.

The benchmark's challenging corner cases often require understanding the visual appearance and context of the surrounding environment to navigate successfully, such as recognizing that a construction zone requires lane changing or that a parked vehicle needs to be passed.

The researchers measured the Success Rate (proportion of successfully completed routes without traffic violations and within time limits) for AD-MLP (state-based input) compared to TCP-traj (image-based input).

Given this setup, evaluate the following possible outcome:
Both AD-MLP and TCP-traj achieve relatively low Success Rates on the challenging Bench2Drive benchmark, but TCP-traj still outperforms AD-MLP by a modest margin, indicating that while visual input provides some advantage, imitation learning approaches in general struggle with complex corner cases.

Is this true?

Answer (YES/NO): NO